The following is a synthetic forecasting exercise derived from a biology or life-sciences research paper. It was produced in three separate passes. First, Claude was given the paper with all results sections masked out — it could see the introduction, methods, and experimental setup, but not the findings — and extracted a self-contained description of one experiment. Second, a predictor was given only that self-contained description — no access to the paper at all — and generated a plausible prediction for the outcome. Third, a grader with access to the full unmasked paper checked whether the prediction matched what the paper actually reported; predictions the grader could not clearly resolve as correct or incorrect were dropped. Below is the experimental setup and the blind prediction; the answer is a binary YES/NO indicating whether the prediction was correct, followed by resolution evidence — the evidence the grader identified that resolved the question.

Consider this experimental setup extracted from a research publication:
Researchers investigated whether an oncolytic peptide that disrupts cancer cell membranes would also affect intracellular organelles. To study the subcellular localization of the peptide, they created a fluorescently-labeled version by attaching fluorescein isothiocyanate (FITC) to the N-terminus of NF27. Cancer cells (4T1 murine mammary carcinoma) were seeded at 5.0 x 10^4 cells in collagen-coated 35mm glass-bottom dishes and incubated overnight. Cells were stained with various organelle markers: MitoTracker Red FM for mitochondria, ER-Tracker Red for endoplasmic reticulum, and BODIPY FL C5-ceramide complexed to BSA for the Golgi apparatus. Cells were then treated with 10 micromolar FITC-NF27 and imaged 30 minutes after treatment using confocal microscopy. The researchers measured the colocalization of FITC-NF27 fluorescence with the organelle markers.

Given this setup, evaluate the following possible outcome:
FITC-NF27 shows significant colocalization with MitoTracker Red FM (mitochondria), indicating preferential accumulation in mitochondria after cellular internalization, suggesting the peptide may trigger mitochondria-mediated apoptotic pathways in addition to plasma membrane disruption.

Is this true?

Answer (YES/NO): NO